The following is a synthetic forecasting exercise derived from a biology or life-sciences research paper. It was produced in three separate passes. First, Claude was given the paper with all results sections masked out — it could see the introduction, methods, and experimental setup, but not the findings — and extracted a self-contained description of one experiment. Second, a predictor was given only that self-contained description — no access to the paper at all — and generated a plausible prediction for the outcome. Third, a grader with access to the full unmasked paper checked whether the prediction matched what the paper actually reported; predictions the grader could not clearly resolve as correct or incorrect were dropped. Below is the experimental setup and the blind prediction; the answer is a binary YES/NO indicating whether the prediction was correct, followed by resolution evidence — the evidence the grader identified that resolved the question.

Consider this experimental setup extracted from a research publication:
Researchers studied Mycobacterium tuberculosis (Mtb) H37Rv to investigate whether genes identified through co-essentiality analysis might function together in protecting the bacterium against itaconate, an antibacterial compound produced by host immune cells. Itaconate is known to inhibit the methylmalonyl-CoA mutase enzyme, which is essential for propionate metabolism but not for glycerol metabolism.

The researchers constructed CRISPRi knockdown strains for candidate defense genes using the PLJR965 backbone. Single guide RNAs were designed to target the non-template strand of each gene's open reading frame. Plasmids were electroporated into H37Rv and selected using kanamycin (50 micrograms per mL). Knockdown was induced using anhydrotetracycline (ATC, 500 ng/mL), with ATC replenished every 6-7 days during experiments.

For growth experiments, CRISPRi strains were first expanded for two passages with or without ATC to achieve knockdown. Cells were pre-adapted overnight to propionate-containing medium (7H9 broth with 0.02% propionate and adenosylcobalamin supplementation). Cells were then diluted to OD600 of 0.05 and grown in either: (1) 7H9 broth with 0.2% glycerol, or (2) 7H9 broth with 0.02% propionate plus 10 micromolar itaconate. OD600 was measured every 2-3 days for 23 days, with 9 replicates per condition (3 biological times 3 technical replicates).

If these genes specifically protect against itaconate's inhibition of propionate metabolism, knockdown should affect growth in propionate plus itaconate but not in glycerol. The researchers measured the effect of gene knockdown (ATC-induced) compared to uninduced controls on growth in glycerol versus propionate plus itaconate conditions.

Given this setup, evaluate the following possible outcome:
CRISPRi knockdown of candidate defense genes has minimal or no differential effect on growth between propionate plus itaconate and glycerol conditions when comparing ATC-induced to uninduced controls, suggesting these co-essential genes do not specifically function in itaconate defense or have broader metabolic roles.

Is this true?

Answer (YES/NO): NO